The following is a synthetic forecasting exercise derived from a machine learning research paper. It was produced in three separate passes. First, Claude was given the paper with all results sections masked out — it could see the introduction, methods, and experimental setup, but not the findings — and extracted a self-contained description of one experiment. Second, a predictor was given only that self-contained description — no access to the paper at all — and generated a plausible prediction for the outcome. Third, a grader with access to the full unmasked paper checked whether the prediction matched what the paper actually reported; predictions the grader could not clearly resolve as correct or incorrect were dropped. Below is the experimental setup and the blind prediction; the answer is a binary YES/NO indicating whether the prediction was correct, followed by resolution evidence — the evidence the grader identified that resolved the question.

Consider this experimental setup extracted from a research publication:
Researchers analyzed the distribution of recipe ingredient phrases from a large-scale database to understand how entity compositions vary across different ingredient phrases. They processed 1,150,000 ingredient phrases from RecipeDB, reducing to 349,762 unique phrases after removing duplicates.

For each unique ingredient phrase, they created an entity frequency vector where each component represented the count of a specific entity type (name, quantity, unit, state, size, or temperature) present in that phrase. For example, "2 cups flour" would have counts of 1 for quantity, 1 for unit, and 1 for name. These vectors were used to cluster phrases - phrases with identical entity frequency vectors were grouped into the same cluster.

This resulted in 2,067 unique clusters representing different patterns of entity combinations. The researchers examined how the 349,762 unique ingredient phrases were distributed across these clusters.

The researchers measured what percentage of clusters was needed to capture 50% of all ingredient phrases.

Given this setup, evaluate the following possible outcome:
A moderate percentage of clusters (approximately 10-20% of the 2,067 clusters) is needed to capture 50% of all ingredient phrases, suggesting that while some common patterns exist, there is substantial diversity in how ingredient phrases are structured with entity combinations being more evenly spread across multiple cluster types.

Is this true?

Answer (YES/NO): NO